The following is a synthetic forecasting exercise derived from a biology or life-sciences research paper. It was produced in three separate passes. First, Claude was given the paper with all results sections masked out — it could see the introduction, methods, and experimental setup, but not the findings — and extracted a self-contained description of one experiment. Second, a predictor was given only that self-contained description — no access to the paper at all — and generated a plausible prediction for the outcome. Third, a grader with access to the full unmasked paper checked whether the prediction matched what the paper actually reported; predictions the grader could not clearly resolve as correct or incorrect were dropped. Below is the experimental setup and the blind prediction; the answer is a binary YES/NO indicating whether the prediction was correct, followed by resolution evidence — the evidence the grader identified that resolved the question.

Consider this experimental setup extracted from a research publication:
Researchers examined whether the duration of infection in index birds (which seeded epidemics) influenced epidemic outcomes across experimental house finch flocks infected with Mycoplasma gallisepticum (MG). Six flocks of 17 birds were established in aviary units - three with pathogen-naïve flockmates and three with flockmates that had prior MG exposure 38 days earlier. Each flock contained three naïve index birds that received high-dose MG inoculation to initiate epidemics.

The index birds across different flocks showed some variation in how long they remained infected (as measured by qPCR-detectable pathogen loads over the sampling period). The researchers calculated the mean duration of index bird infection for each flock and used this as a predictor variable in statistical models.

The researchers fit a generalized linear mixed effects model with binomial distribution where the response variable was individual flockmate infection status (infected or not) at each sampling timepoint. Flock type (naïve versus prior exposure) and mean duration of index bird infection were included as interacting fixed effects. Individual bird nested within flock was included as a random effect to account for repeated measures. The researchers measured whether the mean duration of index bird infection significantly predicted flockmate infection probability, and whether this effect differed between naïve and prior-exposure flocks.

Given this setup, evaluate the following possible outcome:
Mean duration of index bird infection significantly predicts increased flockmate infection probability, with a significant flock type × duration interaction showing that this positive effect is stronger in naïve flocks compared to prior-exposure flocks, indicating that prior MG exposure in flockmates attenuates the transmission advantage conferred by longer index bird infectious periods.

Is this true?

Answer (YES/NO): NO